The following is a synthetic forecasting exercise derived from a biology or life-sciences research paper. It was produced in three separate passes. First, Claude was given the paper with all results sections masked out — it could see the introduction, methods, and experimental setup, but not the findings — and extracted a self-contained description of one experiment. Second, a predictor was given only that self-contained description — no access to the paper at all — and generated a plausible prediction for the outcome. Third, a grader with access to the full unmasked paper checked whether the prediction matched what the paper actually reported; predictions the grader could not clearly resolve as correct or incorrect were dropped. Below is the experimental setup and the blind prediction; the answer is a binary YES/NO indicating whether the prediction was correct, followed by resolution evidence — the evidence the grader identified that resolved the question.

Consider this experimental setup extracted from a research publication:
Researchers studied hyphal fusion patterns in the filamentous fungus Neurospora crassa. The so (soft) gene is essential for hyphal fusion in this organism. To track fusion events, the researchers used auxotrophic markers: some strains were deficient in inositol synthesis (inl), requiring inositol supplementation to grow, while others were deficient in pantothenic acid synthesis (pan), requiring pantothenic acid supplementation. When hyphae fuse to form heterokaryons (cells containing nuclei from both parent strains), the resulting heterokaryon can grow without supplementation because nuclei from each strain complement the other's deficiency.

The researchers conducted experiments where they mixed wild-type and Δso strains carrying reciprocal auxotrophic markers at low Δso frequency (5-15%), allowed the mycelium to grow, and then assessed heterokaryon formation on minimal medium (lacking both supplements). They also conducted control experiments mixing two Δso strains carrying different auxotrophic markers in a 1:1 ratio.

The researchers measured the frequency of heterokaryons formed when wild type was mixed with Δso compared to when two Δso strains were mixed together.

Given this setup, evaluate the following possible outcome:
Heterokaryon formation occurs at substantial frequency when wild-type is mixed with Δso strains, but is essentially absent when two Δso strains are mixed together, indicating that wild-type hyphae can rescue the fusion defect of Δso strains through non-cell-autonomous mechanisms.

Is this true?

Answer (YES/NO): YES